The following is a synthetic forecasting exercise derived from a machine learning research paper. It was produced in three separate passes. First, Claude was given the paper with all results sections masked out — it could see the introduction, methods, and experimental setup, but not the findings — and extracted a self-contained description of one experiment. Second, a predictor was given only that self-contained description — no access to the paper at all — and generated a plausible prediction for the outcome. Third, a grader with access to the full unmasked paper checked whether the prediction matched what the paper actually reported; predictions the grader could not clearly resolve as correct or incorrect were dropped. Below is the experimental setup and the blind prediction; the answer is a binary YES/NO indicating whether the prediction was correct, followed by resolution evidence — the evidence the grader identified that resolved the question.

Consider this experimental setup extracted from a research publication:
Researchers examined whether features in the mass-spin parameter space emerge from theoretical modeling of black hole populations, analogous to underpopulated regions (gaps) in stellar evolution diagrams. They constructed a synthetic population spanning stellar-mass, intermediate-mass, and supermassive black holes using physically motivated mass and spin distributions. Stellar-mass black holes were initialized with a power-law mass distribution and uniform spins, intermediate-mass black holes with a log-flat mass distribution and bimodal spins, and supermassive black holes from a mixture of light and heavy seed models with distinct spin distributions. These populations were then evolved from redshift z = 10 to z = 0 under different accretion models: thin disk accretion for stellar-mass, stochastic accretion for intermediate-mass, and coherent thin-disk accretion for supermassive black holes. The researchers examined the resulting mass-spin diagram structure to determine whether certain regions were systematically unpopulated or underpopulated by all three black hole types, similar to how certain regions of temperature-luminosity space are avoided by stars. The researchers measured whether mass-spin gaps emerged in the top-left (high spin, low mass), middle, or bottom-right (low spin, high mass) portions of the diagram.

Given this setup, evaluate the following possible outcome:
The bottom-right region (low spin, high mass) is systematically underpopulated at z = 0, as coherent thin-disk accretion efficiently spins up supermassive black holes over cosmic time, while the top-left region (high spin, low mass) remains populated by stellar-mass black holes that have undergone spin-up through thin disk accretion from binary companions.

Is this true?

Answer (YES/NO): NO